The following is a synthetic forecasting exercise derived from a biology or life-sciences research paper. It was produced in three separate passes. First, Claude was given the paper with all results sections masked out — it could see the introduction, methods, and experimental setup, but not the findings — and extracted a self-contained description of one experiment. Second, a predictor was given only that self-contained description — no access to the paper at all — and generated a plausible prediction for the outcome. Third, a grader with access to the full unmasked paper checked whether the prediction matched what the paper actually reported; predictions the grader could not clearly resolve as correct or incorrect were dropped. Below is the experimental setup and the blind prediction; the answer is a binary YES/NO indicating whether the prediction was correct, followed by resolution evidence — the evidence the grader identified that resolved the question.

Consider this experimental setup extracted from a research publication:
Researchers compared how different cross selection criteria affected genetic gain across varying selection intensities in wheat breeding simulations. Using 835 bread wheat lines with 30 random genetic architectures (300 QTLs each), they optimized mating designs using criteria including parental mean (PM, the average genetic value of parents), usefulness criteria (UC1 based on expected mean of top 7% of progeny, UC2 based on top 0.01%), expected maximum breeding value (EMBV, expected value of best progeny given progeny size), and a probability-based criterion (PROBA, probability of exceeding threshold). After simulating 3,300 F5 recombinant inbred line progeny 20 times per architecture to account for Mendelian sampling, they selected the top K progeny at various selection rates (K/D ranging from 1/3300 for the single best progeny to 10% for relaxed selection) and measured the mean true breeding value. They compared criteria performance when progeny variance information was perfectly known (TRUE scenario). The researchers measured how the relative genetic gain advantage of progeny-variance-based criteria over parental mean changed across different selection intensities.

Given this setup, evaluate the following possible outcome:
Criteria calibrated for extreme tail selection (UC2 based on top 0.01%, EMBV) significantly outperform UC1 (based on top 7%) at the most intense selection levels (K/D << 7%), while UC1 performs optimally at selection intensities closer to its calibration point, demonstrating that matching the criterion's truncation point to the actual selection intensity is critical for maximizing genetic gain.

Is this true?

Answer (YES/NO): NO